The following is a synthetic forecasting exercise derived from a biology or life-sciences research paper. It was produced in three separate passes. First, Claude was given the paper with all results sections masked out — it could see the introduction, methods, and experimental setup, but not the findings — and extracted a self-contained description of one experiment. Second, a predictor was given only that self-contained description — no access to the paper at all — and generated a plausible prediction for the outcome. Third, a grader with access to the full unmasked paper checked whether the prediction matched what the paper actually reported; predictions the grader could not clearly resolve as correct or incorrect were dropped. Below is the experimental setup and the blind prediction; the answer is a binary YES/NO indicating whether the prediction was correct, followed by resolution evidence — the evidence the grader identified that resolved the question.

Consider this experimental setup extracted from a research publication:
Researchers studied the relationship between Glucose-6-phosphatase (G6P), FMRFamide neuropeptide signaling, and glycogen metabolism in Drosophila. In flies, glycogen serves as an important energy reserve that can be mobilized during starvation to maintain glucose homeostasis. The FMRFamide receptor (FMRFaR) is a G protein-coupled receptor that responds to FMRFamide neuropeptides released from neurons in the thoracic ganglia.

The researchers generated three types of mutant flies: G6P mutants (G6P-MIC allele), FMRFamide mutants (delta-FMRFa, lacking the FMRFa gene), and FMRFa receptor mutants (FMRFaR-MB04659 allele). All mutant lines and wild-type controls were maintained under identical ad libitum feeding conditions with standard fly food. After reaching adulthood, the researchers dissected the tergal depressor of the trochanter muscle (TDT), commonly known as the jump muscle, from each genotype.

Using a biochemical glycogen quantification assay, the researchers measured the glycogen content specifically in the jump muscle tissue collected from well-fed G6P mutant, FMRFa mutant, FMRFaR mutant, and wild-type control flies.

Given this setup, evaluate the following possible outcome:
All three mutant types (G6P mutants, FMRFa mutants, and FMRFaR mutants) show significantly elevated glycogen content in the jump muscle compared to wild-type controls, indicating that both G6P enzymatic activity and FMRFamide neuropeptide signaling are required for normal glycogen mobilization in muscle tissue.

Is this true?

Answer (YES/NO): NO